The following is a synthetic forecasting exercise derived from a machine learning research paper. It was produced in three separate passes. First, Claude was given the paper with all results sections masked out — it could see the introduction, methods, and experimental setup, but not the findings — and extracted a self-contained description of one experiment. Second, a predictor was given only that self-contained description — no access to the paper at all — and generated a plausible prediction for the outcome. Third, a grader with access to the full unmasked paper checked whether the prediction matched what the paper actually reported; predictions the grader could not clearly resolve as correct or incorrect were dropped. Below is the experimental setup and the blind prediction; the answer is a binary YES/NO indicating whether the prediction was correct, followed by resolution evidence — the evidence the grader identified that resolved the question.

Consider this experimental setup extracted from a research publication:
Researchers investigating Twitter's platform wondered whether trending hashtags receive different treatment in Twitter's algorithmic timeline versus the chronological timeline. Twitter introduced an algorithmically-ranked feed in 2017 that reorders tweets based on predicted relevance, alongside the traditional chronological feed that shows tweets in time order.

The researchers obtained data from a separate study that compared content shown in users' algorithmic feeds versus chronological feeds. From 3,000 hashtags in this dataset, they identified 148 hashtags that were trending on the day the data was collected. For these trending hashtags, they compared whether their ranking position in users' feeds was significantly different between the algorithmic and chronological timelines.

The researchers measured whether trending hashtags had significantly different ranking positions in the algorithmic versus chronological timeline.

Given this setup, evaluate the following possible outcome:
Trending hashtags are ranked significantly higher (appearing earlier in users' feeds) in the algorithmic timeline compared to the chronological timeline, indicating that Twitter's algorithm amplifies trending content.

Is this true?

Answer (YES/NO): NO